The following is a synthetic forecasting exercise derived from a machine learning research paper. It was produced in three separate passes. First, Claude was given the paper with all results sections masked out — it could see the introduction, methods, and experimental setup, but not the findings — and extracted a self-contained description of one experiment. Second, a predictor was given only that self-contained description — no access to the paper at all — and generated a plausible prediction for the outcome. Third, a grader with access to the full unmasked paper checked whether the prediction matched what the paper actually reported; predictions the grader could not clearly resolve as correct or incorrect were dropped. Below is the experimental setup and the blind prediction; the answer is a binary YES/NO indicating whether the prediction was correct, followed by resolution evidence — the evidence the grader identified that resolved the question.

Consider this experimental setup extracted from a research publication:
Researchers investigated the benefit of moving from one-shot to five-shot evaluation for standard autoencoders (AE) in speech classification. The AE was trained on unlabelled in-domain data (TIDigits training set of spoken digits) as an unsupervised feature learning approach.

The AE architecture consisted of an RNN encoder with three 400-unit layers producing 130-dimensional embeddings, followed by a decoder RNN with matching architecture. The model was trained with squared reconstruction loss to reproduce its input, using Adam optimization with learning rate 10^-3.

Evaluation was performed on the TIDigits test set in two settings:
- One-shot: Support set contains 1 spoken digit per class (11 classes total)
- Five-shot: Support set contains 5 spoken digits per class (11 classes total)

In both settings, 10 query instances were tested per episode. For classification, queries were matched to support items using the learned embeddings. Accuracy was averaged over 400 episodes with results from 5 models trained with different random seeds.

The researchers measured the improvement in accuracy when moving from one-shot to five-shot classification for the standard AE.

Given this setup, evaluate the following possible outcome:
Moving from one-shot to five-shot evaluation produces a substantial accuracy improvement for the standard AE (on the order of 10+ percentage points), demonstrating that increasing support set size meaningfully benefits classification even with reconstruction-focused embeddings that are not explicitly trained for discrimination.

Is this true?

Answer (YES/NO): YES